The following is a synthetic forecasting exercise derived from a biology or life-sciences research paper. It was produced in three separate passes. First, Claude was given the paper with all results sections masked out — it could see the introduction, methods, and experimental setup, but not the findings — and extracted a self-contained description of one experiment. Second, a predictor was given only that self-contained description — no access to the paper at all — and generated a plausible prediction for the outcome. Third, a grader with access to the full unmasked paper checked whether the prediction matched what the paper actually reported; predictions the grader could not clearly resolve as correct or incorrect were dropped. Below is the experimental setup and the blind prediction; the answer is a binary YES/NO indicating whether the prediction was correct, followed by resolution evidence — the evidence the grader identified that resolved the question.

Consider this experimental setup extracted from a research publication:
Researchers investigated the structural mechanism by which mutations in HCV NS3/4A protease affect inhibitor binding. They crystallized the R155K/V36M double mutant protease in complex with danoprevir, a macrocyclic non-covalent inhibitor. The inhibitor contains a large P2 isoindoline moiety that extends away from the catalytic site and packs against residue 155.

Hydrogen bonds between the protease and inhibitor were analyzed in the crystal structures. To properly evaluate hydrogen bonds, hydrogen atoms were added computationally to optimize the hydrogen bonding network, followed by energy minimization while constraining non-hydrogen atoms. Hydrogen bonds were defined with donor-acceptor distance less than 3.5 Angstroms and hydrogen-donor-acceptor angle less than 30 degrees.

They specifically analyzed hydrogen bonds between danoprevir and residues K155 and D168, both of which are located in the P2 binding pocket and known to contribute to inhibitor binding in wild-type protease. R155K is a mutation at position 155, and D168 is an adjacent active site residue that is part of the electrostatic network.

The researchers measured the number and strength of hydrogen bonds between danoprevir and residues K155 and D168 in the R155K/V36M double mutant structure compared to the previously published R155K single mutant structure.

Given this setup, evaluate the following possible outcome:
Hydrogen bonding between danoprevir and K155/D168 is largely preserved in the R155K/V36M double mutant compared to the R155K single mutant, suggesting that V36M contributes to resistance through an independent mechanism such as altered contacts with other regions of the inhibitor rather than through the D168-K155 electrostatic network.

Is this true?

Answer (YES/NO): YES